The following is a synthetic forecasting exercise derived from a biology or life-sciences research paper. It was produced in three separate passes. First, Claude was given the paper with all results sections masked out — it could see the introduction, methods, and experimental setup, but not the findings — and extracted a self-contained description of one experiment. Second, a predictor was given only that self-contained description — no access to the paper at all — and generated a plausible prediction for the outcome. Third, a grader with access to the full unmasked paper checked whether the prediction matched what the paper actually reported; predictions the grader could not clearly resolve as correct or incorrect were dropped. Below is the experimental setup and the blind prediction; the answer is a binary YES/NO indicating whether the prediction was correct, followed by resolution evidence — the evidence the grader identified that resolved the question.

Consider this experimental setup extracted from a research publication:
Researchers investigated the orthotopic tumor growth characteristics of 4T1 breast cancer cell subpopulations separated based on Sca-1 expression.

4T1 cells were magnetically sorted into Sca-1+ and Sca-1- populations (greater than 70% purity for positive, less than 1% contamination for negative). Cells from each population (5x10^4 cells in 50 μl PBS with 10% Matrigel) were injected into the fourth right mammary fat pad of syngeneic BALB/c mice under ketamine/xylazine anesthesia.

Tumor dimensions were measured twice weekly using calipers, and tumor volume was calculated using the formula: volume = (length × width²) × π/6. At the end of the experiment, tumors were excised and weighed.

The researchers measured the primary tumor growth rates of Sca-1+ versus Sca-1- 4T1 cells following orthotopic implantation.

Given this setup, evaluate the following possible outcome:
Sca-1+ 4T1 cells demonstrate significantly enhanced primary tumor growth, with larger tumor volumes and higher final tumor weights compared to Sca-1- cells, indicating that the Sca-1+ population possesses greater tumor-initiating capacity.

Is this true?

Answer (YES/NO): NO